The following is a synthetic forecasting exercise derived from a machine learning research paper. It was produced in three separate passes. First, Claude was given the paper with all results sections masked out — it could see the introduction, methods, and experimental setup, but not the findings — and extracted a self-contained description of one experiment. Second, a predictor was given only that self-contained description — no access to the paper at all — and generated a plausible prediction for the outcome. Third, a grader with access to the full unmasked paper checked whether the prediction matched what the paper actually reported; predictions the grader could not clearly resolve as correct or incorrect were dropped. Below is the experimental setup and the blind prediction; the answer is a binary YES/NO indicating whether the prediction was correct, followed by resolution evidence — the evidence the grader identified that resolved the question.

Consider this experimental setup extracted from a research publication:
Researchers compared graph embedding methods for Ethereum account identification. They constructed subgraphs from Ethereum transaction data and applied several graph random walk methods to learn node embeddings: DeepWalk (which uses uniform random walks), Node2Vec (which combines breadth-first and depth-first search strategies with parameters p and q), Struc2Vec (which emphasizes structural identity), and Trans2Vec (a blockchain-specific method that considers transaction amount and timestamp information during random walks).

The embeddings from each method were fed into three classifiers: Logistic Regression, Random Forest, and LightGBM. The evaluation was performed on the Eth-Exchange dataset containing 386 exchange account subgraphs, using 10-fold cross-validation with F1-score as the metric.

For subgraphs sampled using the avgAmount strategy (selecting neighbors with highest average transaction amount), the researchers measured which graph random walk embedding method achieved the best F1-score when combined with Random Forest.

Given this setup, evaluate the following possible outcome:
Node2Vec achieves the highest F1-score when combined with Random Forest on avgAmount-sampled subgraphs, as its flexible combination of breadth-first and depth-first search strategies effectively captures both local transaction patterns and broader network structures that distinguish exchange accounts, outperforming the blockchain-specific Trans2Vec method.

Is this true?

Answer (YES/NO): NO